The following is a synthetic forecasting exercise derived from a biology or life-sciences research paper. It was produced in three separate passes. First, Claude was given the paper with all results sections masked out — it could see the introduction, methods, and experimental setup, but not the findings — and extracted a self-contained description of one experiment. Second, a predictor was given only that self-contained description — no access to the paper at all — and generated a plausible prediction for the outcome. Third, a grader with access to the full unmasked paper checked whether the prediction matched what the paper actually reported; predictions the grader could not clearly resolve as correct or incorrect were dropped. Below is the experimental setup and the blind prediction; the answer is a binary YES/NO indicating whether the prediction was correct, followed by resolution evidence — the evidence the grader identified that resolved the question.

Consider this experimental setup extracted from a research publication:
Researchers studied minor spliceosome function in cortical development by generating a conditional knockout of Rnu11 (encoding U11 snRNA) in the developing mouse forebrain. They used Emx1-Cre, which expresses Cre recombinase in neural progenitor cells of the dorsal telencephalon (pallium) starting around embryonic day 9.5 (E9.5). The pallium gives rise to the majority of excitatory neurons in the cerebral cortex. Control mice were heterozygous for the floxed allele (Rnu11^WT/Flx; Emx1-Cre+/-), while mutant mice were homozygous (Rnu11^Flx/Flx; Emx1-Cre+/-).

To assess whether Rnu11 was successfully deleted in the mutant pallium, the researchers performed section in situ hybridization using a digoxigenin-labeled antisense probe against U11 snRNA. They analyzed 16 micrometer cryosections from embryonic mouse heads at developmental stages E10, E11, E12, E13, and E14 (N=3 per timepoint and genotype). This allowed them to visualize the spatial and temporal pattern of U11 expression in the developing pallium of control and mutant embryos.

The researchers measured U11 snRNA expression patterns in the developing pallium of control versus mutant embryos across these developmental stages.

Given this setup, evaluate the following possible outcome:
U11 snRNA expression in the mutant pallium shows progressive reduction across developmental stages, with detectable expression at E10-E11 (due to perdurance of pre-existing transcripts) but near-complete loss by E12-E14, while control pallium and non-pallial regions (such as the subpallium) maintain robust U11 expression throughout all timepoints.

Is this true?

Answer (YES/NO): YES